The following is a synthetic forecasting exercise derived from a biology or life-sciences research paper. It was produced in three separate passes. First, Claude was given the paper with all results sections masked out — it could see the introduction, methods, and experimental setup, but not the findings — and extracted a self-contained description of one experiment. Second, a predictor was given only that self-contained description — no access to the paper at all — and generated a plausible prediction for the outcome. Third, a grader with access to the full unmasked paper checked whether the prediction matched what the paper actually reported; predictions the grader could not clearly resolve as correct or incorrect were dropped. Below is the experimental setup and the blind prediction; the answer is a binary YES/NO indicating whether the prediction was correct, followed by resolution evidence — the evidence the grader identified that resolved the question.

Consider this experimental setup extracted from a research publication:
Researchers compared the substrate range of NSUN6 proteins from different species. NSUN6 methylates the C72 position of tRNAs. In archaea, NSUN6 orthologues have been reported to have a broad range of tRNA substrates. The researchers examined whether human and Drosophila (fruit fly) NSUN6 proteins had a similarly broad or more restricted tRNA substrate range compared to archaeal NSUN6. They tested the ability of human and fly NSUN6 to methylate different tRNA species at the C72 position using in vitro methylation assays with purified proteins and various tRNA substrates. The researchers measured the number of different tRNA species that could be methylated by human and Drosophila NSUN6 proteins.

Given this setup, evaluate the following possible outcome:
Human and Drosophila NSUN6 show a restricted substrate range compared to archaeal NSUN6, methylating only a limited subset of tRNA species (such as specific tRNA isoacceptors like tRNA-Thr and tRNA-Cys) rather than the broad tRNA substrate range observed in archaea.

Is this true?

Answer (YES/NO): YES